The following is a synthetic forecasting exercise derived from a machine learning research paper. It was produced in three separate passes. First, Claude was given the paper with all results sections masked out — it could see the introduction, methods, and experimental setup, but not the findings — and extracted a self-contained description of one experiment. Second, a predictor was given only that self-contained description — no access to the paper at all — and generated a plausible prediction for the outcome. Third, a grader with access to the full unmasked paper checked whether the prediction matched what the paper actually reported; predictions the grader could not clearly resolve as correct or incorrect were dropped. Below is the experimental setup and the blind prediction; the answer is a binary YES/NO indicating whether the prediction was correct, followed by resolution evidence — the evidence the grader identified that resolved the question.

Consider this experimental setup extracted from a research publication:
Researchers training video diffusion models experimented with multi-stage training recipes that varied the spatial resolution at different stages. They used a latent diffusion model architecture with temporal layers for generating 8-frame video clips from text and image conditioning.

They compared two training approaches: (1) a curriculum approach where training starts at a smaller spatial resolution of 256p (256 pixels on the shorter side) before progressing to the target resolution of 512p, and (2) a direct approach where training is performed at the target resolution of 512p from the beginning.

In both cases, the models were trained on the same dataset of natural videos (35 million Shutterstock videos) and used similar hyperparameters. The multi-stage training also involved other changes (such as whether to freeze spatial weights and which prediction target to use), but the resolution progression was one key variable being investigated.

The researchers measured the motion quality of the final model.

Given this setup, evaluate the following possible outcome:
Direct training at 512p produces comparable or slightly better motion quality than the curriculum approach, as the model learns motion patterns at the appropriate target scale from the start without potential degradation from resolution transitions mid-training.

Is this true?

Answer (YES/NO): NO